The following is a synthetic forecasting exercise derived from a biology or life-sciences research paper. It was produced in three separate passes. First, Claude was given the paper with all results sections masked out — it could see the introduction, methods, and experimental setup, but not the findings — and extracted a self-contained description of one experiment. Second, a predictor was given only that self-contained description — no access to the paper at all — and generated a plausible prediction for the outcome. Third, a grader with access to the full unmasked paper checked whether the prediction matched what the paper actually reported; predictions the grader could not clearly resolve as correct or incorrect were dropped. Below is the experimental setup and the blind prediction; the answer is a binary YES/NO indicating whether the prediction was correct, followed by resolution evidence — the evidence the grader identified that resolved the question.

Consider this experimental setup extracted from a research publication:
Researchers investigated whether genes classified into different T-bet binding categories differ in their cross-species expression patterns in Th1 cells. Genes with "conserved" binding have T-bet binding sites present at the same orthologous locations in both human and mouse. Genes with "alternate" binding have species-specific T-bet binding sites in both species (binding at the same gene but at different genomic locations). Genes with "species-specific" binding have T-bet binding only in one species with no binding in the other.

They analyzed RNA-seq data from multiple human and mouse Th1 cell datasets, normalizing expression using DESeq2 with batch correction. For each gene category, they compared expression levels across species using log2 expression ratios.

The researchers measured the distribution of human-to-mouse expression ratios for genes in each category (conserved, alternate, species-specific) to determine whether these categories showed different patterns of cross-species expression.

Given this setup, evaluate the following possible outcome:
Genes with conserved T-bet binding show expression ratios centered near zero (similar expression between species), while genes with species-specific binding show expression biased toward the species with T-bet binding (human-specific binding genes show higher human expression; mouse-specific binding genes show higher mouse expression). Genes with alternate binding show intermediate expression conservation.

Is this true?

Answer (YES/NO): NO